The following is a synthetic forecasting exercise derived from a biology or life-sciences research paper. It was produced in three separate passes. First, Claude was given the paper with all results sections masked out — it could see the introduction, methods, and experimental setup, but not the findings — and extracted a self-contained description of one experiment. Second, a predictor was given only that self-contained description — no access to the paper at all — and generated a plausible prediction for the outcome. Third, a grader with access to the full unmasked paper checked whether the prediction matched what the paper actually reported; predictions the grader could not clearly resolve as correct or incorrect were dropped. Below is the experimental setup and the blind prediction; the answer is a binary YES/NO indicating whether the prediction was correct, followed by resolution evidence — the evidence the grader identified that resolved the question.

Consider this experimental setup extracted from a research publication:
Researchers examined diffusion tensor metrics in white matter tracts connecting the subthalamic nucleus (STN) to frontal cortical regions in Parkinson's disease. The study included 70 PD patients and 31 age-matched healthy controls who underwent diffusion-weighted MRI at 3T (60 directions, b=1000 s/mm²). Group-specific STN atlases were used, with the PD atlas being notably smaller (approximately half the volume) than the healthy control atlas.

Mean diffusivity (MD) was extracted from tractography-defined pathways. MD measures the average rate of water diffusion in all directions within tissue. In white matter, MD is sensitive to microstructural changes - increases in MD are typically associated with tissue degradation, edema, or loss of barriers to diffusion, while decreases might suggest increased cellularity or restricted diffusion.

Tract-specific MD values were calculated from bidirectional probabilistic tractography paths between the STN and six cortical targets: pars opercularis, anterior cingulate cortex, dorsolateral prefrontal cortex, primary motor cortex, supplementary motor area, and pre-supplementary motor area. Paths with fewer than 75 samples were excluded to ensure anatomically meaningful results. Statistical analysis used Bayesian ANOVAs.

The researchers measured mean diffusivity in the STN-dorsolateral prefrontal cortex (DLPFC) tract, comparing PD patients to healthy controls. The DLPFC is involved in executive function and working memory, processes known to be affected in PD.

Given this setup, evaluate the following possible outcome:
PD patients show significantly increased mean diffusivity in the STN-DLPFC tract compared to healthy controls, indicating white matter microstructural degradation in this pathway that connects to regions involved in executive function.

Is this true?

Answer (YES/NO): NO